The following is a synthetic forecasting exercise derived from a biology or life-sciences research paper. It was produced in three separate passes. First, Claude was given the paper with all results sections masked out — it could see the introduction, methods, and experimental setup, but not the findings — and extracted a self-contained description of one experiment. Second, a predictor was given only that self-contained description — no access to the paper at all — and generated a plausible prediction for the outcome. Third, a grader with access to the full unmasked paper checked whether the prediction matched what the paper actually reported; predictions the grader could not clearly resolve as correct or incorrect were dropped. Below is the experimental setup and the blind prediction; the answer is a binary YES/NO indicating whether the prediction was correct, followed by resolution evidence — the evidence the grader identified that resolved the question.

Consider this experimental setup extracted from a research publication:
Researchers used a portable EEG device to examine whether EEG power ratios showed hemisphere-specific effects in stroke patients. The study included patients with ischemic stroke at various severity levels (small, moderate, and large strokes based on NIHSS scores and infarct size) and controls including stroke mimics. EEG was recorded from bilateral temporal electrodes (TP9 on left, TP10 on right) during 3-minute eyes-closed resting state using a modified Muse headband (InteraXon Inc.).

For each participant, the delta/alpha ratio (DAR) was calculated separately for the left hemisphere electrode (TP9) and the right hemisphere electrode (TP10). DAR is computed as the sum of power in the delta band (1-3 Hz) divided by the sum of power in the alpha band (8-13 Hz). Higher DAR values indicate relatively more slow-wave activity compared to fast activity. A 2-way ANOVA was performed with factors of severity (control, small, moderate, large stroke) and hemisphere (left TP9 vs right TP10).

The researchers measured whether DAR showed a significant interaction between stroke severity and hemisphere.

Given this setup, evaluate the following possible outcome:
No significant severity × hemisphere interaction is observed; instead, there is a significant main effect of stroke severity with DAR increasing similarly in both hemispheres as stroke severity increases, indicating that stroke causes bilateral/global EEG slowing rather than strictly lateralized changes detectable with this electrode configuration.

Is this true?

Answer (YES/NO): YES